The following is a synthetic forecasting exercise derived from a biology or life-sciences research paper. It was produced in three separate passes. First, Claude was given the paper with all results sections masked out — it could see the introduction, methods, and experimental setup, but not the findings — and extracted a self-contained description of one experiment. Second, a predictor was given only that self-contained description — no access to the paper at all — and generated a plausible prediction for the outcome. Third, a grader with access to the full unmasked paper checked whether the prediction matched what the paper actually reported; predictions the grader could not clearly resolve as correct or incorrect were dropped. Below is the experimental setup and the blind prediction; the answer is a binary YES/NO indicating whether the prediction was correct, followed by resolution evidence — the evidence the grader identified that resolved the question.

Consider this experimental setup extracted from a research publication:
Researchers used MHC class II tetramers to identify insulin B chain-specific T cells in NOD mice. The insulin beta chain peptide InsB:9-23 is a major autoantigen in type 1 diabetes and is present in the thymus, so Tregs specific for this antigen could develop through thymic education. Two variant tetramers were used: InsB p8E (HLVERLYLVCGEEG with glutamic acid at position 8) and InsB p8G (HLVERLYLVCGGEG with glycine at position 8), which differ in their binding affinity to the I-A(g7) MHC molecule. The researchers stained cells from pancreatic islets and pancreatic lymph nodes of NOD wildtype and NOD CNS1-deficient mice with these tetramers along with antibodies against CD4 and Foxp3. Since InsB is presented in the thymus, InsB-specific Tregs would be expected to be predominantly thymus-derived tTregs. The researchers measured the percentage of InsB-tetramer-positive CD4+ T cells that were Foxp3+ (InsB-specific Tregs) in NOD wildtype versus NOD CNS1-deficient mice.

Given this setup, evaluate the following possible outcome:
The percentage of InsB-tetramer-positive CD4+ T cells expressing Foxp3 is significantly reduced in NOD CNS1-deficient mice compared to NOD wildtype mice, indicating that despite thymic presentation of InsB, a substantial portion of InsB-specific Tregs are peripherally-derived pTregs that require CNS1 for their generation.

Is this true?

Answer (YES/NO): NO